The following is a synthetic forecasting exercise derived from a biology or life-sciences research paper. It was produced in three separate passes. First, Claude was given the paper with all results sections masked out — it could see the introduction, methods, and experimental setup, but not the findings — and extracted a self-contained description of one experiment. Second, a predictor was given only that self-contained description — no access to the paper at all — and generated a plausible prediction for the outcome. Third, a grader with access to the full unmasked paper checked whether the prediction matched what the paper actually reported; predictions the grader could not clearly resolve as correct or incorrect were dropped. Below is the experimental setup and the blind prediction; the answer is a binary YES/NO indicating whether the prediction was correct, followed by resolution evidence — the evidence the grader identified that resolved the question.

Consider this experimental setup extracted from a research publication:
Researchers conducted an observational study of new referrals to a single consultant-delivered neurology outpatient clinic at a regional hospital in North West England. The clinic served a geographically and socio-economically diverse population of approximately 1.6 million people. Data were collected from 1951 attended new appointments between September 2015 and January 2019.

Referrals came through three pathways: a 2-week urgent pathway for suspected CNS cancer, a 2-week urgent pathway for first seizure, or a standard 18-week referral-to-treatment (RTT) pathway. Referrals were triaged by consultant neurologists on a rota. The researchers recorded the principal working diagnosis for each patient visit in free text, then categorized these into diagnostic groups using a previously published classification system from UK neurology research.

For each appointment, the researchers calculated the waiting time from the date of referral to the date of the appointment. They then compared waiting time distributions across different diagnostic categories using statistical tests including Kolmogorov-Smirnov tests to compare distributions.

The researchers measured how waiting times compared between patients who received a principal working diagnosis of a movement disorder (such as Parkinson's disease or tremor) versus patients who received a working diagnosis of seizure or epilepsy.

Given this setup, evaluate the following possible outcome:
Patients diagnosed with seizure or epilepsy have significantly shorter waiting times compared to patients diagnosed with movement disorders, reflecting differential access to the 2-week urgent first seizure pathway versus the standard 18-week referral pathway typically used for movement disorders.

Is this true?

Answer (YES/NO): NO